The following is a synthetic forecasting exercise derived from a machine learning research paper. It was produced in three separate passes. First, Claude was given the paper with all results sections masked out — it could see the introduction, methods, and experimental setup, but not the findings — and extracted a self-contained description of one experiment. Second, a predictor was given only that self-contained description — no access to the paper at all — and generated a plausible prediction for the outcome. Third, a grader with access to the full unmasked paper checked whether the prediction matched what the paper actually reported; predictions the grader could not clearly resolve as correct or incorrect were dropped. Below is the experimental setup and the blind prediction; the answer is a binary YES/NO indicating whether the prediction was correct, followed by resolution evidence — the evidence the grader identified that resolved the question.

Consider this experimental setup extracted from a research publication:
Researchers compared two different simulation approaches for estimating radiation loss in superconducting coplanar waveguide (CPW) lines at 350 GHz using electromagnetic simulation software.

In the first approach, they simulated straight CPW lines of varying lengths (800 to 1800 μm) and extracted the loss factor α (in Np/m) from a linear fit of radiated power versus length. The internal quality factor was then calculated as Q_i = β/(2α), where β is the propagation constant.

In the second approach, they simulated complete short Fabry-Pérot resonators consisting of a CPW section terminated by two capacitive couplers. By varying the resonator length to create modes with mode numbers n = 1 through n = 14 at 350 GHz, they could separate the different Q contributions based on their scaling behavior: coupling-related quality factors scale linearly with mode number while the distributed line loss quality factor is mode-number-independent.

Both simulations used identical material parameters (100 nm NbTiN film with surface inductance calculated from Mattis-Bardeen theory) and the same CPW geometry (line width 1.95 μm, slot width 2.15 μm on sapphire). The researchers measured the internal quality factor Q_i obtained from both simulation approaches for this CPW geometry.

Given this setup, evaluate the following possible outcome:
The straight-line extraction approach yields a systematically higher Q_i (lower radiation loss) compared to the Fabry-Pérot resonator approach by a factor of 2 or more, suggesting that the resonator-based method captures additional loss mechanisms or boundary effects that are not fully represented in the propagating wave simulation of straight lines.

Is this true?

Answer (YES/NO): NO